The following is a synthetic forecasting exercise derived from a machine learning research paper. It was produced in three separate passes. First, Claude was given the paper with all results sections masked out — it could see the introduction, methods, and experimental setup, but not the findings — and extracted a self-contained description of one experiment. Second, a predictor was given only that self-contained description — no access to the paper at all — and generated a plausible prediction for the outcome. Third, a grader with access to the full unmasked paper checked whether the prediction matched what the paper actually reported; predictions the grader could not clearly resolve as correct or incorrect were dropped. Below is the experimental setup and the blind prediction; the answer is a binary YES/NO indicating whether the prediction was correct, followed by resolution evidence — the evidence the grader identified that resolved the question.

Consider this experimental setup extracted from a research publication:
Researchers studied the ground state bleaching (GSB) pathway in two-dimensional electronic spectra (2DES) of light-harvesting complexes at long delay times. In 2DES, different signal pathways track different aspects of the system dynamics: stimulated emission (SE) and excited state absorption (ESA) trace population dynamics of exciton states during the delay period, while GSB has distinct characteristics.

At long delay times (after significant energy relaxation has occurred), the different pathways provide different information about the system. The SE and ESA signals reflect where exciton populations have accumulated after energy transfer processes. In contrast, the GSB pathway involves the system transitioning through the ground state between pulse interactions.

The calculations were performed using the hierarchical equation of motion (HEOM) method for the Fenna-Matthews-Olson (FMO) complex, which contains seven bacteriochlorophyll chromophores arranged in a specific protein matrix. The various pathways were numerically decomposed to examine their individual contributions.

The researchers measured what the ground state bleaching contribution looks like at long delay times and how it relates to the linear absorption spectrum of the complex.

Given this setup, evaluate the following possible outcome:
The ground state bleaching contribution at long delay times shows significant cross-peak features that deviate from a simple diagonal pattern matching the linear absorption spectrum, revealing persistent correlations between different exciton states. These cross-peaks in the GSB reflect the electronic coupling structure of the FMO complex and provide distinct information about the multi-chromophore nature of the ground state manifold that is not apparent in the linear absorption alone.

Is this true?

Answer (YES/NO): NO